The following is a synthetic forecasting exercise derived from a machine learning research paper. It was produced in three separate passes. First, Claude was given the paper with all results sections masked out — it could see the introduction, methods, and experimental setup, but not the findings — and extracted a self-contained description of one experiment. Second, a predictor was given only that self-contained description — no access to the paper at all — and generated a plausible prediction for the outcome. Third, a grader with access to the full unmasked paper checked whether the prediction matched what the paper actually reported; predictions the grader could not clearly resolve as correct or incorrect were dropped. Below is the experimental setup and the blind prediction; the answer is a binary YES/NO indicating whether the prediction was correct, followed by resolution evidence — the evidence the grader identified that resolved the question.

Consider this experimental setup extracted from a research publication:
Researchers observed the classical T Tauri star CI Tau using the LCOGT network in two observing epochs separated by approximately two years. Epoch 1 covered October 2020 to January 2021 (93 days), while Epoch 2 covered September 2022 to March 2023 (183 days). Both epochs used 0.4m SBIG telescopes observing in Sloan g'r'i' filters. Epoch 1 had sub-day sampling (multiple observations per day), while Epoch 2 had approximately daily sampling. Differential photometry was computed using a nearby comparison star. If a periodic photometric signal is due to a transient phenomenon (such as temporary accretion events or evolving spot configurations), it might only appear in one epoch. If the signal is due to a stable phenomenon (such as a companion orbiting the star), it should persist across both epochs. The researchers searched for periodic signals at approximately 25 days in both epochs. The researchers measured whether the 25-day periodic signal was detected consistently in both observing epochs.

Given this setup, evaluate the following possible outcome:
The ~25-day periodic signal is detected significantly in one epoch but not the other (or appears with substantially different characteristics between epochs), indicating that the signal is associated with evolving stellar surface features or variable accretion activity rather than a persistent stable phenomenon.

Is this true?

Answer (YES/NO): NO